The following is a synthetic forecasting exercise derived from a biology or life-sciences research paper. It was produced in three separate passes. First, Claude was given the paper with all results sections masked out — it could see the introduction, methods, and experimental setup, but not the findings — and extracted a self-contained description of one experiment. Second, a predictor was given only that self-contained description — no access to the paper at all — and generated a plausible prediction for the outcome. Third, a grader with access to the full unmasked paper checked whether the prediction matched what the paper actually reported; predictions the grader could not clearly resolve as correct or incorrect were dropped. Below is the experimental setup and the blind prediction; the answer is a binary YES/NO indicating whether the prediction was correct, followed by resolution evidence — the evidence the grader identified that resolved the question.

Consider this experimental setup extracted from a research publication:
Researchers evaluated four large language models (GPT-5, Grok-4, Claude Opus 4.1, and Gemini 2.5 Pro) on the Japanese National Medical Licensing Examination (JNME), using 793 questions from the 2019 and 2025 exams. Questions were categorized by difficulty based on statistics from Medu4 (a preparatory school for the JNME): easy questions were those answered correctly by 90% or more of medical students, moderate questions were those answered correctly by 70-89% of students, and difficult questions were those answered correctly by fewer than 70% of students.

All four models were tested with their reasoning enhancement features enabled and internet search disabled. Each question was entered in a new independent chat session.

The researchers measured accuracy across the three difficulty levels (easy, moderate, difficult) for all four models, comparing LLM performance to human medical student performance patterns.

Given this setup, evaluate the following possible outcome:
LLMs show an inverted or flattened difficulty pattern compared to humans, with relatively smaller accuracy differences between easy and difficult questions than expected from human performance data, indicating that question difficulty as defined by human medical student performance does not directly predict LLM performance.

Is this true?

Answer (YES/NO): NO